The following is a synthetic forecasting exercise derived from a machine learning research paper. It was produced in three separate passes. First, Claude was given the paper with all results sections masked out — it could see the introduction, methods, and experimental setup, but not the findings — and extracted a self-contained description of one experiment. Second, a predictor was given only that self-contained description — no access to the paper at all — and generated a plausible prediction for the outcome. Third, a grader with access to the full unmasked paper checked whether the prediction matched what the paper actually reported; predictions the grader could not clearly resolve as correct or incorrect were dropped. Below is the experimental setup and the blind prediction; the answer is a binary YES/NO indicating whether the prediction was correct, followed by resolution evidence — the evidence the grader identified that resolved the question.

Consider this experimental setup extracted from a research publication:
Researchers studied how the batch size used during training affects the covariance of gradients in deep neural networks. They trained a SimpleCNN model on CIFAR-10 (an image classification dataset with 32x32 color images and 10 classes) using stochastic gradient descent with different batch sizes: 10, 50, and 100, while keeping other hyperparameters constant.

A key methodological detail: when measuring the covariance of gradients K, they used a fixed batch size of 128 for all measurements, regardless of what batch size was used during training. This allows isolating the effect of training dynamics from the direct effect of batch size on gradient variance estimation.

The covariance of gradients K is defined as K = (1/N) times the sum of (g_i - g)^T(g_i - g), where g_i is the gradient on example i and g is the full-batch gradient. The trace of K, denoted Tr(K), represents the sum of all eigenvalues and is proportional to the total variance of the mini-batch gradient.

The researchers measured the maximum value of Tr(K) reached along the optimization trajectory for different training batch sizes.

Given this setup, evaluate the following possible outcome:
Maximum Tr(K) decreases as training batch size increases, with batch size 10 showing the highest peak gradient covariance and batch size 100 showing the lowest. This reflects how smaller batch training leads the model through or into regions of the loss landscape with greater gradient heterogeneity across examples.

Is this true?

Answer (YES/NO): NO